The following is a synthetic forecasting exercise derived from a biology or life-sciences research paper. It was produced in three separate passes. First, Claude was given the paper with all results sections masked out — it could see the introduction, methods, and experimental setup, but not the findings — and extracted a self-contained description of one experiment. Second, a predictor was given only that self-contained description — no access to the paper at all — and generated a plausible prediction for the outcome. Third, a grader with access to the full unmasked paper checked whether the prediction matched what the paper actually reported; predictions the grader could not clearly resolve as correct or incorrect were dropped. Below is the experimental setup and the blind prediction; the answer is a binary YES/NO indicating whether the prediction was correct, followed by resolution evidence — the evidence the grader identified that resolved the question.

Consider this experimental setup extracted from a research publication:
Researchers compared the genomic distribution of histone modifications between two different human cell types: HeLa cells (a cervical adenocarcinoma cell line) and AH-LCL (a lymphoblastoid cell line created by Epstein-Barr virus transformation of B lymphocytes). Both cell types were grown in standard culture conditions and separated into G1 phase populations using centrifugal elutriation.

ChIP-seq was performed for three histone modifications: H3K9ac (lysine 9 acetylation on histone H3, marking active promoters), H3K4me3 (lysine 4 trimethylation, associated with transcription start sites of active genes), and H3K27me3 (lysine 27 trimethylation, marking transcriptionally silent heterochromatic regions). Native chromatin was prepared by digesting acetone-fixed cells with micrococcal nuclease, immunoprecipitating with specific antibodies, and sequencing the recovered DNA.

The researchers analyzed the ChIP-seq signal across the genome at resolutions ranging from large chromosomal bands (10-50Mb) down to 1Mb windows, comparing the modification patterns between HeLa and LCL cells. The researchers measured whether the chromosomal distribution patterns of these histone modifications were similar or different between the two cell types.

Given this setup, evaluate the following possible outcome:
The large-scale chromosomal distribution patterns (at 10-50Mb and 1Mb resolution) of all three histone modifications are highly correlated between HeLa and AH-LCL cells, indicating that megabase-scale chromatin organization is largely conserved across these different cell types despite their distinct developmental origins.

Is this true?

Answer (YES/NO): NO